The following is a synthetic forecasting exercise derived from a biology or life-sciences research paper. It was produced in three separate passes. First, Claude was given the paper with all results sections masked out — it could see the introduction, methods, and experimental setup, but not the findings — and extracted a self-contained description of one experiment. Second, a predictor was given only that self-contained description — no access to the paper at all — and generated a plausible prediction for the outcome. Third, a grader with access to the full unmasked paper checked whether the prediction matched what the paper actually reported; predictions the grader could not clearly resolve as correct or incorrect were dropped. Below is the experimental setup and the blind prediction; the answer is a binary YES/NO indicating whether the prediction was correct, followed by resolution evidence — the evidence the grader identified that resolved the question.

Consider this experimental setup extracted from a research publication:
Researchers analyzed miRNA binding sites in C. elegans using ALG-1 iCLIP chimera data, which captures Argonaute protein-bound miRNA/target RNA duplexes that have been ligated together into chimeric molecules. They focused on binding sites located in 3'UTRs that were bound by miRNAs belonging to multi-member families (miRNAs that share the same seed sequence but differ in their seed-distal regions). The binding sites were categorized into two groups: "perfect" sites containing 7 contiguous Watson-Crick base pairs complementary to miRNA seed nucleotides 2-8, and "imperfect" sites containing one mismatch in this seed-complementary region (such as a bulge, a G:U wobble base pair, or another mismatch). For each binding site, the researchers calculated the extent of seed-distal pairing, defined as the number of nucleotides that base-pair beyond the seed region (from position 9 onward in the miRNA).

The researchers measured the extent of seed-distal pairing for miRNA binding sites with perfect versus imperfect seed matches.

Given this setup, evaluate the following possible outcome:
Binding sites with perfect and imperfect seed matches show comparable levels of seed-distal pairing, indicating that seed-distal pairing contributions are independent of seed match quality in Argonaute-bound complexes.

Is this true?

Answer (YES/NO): NO